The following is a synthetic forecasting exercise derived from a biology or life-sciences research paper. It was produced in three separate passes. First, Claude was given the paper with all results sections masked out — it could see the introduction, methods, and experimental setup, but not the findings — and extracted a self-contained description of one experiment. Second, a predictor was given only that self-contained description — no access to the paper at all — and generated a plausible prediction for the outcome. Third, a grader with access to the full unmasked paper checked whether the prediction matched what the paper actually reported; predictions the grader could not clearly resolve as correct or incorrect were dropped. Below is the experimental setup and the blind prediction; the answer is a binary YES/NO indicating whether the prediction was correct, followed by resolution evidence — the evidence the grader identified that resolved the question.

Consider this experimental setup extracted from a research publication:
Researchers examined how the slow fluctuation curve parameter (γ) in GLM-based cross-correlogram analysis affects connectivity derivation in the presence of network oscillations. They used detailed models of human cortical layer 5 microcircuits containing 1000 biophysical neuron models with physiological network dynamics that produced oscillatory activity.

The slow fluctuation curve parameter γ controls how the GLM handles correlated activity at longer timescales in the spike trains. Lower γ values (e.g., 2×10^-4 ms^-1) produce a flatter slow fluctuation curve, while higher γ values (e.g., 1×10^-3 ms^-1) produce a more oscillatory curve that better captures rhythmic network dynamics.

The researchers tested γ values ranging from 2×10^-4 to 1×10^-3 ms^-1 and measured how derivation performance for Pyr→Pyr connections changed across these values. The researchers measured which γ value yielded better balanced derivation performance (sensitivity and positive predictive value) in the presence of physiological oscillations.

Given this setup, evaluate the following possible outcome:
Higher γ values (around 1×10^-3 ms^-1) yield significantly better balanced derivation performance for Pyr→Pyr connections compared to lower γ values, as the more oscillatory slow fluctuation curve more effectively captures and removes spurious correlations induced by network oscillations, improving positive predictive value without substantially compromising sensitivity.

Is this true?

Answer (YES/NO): NO